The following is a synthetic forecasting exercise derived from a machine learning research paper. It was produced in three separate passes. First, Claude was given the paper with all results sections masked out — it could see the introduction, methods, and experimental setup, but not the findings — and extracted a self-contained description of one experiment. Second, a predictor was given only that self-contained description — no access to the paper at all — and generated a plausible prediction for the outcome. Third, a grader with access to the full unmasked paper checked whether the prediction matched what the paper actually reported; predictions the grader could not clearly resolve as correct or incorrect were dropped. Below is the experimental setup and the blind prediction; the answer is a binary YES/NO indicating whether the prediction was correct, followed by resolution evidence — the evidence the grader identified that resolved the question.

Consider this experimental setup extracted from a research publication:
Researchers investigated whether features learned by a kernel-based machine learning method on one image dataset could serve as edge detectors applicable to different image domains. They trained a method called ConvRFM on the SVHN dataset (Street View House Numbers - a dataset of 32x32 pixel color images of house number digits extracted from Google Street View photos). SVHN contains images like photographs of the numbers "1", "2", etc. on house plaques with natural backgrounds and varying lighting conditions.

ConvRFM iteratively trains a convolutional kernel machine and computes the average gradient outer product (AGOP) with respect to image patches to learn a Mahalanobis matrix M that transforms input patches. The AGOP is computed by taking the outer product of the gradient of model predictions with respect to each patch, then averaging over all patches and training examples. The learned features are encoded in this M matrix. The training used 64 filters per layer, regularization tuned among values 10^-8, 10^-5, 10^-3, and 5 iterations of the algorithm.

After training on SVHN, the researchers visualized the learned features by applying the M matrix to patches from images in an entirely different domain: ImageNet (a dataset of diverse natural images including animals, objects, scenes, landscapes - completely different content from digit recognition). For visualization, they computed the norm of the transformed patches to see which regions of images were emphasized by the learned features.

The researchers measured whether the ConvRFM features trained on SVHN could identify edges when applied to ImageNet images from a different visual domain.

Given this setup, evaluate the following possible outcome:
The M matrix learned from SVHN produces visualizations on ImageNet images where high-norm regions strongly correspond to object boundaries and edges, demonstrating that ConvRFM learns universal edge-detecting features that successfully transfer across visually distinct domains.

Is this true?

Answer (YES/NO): YES